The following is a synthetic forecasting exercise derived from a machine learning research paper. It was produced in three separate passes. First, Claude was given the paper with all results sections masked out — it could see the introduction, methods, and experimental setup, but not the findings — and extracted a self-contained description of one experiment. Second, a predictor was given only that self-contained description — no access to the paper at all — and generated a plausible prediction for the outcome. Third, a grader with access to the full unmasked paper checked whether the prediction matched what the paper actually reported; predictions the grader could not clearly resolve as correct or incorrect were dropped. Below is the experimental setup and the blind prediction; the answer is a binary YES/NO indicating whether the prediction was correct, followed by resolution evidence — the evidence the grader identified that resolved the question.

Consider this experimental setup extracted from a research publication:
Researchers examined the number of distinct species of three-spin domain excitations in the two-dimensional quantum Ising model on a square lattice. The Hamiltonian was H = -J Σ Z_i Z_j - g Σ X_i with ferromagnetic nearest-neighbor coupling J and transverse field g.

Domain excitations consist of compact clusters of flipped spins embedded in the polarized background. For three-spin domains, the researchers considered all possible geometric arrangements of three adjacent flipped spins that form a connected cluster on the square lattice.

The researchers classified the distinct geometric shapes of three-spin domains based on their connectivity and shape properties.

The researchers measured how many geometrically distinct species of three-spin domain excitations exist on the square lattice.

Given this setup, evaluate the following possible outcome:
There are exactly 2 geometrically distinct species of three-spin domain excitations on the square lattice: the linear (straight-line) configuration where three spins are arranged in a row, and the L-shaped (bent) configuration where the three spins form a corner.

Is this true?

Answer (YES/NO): YES